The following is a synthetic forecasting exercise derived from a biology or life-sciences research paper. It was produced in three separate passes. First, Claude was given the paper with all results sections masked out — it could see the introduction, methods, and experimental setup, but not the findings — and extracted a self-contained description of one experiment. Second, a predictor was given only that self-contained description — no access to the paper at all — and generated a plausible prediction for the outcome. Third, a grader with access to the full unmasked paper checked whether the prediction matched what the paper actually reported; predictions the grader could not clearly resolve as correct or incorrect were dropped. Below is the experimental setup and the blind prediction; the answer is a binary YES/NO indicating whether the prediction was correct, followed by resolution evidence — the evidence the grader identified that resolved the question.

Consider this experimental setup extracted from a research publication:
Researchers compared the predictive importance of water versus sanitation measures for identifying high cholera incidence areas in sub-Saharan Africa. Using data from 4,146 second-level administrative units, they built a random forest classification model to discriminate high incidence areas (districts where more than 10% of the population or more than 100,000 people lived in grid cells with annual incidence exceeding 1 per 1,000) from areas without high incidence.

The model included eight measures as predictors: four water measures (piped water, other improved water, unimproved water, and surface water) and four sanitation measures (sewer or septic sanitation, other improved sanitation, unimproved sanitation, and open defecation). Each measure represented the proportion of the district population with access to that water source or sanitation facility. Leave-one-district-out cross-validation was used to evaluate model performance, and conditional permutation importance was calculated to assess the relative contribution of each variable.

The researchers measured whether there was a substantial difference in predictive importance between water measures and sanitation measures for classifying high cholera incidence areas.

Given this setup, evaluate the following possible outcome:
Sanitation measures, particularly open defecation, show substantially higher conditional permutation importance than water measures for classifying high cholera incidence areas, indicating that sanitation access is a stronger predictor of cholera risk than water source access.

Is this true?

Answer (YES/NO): NO